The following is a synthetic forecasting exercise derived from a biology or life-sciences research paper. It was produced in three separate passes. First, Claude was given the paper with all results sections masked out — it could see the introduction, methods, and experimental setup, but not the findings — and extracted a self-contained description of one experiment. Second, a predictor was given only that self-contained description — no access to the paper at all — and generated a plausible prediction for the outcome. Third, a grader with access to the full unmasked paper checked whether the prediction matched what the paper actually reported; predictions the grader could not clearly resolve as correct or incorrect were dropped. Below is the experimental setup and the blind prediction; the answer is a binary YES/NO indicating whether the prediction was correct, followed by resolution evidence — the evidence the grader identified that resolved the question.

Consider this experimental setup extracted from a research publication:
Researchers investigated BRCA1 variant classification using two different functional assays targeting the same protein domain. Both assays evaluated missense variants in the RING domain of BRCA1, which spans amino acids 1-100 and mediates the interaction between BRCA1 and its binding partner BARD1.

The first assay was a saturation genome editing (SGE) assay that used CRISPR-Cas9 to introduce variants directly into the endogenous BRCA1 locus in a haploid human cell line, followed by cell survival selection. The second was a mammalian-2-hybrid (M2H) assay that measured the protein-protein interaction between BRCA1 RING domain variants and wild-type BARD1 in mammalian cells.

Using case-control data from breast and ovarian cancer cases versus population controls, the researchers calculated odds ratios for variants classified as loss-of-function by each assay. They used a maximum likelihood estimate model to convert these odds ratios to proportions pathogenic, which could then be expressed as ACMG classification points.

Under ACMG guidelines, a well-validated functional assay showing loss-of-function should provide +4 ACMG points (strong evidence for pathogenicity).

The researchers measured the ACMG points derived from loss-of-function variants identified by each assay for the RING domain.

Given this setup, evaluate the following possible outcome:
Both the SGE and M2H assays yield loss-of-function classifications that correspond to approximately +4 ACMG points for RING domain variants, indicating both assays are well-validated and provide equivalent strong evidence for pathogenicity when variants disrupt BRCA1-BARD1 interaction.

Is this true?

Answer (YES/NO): YES